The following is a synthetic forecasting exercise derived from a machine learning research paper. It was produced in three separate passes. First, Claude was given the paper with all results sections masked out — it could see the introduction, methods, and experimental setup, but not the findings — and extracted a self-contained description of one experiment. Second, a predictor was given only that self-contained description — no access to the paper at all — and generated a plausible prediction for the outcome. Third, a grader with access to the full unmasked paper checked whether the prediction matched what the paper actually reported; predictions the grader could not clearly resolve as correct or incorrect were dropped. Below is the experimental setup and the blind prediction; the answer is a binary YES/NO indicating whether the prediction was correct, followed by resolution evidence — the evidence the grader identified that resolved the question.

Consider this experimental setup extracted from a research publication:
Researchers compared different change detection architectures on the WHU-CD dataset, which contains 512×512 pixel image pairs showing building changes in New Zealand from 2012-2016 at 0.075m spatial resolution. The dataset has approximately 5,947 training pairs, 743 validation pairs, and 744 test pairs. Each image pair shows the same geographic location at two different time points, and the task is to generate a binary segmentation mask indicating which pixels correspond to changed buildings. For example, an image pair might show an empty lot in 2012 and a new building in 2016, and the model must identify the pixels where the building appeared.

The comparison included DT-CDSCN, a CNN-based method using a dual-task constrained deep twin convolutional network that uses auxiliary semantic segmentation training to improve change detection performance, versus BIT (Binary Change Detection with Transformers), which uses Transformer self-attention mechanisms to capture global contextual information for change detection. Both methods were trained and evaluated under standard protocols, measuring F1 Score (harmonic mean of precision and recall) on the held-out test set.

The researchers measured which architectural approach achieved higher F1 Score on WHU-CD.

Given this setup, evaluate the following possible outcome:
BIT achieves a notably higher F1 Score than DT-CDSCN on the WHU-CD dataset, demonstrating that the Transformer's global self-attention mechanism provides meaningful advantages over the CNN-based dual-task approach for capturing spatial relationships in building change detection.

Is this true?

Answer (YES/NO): NO